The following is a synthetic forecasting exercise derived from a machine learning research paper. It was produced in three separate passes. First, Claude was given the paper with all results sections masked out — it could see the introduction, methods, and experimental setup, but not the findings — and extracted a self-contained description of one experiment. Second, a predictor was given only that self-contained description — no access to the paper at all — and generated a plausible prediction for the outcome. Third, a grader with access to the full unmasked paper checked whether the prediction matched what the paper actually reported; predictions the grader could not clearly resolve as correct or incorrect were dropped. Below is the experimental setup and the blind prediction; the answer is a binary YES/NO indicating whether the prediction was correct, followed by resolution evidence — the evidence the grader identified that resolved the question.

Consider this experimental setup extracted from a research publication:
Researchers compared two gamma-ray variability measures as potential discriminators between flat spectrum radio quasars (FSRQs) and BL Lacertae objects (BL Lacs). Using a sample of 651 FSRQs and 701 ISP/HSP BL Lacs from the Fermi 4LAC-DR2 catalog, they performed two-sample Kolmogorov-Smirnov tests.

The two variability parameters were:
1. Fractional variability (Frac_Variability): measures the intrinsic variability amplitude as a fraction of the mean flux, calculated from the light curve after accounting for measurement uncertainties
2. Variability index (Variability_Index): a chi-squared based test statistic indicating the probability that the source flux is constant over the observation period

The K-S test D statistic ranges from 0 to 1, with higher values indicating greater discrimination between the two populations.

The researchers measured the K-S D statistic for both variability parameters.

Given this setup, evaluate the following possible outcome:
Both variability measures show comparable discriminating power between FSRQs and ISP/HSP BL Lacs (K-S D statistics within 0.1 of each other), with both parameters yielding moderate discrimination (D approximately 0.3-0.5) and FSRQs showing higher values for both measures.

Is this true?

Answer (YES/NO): NO